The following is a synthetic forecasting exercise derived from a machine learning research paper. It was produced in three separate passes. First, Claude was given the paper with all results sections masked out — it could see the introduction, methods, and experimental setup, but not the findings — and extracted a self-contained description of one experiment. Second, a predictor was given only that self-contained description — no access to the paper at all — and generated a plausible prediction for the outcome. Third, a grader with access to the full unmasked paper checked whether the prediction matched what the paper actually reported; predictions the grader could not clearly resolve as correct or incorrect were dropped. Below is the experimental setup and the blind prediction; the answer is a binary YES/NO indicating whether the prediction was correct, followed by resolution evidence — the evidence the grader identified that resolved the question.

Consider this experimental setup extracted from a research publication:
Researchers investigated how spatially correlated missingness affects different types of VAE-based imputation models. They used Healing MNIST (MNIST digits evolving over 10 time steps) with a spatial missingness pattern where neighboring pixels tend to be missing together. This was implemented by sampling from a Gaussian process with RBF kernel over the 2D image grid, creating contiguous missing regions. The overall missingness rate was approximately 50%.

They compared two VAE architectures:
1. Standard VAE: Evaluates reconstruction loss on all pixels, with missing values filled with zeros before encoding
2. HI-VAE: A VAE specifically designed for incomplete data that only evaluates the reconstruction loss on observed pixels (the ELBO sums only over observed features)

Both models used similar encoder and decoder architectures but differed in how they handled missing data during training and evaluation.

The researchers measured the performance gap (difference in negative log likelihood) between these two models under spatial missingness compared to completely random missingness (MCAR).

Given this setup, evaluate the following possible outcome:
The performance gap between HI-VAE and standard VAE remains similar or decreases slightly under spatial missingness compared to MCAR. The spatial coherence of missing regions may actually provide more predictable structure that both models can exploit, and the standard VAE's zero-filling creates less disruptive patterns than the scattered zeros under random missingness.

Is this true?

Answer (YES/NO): NO